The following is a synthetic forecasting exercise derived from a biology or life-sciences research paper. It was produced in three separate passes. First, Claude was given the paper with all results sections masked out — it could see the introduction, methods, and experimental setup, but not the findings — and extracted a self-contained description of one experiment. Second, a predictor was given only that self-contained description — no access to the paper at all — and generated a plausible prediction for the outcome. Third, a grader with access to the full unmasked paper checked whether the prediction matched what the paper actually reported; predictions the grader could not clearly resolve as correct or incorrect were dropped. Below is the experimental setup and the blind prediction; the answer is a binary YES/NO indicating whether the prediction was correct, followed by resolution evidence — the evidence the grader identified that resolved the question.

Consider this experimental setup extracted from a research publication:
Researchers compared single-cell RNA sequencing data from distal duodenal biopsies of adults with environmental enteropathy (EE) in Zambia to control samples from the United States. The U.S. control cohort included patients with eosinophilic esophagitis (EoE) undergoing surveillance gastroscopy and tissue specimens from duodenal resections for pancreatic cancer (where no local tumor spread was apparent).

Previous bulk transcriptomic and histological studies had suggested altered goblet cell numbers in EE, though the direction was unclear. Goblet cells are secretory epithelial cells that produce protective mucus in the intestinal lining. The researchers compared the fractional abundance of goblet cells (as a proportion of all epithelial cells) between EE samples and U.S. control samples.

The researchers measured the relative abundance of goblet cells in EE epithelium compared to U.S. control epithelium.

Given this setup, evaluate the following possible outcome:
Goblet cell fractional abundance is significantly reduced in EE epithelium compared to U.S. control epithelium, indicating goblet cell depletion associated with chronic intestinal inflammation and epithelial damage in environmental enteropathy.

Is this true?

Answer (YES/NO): YES